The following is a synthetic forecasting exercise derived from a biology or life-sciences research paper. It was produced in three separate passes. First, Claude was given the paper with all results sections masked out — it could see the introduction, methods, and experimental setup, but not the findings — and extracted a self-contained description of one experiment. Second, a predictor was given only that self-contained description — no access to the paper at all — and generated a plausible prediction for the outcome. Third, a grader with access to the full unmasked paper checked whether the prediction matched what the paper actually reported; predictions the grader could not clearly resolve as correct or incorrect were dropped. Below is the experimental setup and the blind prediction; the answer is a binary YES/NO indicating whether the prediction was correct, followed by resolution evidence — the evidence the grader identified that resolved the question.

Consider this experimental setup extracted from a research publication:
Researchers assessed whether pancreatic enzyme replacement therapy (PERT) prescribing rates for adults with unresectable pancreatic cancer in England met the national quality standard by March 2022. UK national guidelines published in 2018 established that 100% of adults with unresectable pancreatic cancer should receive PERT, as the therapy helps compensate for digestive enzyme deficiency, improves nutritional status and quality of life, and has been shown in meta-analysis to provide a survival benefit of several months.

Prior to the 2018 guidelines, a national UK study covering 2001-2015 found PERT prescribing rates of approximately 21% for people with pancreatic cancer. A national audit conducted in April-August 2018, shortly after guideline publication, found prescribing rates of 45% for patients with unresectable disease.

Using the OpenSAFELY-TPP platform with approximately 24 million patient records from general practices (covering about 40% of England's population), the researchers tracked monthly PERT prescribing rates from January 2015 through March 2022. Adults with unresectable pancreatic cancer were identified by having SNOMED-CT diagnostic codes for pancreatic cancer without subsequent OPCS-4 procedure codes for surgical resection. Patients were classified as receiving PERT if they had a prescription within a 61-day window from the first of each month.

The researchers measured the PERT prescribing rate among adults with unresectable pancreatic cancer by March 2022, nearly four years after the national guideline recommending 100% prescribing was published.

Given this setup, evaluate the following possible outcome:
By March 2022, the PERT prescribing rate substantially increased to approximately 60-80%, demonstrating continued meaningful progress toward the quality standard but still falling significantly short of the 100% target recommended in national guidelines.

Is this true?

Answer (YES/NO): NO